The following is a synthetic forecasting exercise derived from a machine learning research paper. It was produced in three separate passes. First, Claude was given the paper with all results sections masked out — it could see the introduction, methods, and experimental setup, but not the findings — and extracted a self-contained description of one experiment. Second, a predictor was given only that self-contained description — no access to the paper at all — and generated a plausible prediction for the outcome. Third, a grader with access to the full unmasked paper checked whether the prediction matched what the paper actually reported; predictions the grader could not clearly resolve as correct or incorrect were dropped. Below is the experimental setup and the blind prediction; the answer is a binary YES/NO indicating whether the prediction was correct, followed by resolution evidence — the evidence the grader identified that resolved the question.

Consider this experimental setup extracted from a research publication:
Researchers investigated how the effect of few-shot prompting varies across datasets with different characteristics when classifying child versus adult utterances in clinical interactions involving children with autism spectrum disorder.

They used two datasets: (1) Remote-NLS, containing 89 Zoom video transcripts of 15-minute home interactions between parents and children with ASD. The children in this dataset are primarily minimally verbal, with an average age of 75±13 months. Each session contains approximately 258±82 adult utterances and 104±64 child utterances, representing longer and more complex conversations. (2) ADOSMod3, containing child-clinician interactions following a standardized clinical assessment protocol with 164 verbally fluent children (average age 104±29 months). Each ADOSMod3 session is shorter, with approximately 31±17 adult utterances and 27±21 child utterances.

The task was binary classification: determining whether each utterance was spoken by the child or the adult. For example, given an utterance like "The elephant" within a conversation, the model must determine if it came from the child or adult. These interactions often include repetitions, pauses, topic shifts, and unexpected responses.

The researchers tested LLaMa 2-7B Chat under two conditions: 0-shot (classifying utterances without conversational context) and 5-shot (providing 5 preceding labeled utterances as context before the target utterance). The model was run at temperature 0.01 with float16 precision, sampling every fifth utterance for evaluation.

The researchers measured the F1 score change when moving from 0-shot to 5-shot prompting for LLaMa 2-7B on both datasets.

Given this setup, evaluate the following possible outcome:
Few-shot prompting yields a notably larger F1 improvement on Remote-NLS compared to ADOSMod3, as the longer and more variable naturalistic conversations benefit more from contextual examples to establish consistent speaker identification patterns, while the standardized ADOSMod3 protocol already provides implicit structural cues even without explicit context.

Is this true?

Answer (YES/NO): NO